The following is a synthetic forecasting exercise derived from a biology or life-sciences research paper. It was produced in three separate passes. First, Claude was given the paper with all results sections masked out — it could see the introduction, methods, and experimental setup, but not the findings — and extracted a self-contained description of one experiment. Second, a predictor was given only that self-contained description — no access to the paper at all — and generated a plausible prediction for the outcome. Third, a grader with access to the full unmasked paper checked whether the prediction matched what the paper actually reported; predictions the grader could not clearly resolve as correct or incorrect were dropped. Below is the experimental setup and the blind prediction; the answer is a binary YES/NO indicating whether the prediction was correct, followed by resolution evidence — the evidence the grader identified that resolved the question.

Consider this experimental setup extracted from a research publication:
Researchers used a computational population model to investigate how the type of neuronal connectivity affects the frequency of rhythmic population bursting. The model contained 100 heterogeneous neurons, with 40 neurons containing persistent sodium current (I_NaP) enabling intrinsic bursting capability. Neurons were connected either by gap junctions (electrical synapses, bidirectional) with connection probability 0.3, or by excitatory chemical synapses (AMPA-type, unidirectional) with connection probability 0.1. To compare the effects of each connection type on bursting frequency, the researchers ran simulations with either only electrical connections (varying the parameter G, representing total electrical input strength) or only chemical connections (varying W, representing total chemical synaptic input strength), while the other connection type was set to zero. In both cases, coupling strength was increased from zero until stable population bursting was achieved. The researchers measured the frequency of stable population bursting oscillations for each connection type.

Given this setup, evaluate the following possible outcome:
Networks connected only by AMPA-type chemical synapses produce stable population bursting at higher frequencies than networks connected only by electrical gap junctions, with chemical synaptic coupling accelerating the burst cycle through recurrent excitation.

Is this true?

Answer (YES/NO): YES